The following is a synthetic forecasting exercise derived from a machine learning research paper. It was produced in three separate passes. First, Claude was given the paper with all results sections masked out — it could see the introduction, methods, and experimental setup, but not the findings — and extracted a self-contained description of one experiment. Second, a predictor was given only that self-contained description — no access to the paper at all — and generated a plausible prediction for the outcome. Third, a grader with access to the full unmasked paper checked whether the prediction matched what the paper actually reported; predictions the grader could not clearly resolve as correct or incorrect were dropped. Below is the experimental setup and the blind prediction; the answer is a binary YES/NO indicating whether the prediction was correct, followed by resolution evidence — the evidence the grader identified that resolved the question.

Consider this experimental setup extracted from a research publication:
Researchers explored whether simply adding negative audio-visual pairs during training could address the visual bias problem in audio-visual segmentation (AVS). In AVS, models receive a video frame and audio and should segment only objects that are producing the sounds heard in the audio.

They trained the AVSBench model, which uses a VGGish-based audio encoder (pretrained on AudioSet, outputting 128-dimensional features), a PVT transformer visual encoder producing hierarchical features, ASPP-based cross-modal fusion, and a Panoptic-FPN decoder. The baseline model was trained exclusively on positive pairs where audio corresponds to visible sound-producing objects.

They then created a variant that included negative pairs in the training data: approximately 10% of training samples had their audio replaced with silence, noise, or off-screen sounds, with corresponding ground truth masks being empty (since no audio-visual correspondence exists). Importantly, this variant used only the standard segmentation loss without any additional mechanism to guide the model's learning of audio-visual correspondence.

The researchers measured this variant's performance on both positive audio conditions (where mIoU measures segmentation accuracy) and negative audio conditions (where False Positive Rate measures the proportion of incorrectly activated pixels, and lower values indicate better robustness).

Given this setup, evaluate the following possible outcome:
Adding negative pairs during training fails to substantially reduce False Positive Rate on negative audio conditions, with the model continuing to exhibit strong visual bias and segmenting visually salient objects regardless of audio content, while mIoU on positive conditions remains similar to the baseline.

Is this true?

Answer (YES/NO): NO